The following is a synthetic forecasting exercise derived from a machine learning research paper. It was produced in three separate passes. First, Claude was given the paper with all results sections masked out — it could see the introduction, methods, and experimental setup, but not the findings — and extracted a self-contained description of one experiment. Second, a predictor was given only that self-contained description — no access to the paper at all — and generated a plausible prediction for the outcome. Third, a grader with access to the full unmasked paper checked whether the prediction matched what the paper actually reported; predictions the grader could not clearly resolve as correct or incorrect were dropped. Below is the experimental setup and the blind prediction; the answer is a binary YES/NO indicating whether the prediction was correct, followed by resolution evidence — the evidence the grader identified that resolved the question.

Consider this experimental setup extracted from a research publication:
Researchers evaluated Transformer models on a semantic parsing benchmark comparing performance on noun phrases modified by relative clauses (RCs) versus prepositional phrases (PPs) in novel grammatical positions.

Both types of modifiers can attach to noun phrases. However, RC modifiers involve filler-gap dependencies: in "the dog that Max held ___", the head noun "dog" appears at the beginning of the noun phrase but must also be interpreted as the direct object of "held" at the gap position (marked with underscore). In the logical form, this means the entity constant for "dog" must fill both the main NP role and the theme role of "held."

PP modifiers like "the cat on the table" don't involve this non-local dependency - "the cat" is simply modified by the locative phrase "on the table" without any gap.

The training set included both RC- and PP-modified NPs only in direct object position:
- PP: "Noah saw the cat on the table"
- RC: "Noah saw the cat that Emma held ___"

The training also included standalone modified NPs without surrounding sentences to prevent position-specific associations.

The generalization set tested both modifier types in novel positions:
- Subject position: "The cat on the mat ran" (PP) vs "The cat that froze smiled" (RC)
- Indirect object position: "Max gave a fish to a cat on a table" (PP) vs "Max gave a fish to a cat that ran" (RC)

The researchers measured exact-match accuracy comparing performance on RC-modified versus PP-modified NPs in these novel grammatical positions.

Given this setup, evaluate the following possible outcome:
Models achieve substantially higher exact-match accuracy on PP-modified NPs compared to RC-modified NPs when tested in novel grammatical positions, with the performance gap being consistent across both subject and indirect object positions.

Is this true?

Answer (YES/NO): NO